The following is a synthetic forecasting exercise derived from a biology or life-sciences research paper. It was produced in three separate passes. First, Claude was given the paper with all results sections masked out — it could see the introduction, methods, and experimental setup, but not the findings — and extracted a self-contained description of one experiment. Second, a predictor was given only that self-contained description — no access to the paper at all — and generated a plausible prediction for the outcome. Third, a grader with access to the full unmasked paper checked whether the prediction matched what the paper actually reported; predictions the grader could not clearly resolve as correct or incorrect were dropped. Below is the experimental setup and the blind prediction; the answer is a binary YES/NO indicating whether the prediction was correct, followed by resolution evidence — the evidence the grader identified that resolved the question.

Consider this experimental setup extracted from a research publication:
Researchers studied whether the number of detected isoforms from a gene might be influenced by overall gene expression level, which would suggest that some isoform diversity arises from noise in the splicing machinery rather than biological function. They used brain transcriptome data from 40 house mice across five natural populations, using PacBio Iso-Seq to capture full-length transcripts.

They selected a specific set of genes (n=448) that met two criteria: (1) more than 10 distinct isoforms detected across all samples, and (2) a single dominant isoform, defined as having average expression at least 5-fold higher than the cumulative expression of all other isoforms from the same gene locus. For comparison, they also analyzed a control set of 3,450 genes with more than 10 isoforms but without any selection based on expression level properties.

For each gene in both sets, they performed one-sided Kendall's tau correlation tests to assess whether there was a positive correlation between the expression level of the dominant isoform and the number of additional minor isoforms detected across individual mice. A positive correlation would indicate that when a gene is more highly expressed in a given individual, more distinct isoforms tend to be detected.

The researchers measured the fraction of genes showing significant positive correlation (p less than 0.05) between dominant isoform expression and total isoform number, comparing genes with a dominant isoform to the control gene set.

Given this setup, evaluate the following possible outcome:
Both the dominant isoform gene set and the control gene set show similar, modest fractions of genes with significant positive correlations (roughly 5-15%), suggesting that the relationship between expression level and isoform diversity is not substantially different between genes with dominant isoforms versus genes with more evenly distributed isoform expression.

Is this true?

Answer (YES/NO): NO